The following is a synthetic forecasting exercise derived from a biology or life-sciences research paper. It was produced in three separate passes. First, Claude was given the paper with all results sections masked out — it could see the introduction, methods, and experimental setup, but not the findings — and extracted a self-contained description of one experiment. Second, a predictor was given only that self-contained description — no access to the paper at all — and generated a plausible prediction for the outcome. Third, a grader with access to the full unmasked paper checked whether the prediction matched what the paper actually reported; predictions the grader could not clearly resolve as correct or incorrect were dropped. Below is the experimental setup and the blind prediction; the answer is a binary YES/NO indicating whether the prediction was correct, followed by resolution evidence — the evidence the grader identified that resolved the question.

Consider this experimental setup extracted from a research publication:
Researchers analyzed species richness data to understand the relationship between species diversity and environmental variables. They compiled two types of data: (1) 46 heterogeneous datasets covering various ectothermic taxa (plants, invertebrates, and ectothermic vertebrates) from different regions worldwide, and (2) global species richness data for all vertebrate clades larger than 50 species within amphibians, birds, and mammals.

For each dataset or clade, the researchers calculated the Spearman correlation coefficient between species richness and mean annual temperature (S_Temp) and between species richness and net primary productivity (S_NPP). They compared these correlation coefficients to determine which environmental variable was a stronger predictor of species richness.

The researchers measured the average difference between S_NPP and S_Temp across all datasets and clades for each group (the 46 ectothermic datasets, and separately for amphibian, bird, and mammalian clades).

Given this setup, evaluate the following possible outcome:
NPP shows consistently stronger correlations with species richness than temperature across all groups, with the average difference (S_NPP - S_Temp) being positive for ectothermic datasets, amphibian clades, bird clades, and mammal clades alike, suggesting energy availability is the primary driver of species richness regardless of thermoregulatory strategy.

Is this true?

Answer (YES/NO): YES